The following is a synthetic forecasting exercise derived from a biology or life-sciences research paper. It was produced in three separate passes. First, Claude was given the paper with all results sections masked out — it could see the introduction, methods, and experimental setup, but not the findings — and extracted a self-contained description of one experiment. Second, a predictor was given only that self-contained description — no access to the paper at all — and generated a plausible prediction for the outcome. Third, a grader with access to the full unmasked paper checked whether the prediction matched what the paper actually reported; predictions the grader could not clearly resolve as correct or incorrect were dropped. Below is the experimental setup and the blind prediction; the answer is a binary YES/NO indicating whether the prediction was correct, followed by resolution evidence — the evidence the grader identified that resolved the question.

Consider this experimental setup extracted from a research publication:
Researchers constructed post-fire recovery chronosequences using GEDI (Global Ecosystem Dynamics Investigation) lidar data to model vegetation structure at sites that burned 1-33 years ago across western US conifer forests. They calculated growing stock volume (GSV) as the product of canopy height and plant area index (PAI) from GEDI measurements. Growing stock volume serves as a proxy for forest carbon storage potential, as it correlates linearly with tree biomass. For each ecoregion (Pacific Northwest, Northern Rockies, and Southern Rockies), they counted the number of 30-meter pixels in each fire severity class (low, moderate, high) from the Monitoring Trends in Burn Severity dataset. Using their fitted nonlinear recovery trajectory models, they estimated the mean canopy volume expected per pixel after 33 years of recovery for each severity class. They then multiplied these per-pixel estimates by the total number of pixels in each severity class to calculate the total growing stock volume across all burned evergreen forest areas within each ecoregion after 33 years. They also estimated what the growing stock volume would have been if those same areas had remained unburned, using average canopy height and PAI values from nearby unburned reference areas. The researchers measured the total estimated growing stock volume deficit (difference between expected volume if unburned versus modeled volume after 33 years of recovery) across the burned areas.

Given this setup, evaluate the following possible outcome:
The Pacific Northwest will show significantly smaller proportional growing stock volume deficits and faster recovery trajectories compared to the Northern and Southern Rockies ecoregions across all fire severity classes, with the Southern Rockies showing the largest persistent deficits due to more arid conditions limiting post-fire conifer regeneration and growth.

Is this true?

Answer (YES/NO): NO